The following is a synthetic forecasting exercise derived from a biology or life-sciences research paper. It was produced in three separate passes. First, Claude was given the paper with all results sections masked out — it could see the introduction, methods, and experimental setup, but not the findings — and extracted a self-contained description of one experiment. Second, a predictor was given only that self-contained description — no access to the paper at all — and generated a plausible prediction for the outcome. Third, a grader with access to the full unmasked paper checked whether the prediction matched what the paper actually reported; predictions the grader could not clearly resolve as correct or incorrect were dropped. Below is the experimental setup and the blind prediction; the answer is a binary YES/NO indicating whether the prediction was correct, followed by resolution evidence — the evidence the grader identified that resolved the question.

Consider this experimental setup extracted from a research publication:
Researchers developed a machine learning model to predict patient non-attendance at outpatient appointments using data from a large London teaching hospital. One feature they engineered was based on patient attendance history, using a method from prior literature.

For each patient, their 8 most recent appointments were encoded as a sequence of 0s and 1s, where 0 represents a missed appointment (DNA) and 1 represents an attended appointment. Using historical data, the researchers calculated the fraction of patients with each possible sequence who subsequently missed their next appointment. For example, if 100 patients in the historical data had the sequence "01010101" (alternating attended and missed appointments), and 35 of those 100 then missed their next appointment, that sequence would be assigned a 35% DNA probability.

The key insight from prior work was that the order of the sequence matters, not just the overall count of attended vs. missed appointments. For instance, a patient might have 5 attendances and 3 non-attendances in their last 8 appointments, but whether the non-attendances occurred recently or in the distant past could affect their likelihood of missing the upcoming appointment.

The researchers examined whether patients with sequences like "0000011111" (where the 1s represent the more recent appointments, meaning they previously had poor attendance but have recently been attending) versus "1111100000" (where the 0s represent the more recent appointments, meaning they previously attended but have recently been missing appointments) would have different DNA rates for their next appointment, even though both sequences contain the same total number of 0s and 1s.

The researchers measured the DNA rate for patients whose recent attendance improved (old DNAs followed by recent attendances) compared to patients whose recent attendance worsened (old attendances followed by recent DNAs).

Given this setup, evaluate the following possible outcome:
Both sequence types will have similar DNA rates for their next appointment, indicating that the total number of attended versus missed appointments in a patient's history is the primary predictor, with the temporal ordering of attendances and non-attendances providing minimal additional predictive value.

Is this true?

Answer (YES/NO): NO